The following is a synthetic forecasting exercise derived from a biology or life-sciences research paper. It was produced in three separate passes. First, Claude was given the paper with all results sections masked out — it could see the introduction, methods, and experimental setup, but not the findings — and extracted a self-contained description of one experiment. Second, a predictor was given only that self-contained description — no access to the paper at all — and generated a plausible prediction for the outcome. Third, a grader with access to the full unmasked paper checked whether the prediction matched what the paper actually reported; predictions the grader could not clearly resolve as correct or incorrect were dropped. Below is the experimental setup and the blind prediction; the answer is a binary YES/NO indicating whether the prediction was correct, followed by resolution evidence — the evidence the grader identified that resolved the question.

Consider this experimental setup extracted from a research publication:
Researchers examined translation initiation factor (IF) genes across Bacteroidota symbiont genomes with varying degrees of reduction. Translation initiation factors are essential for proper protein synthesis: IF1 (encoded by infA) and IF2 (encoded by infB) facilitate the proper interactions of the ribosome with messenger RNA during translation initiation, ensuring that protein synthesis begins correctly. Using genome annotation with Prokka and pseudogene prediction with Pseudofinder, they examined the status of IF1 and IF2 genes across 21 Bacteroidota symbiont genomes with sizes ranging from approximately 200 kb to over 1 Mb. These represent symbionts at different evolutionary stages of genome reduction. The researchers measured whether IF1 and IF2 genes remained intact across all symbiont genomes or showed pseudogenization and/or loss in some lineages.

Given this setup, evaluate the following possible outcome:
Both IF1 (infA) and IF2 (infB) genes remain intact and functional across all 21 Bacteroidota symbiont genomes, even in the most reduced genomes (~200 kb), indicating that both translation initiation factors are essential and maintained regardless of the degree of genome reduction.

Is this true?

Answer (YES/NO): NO